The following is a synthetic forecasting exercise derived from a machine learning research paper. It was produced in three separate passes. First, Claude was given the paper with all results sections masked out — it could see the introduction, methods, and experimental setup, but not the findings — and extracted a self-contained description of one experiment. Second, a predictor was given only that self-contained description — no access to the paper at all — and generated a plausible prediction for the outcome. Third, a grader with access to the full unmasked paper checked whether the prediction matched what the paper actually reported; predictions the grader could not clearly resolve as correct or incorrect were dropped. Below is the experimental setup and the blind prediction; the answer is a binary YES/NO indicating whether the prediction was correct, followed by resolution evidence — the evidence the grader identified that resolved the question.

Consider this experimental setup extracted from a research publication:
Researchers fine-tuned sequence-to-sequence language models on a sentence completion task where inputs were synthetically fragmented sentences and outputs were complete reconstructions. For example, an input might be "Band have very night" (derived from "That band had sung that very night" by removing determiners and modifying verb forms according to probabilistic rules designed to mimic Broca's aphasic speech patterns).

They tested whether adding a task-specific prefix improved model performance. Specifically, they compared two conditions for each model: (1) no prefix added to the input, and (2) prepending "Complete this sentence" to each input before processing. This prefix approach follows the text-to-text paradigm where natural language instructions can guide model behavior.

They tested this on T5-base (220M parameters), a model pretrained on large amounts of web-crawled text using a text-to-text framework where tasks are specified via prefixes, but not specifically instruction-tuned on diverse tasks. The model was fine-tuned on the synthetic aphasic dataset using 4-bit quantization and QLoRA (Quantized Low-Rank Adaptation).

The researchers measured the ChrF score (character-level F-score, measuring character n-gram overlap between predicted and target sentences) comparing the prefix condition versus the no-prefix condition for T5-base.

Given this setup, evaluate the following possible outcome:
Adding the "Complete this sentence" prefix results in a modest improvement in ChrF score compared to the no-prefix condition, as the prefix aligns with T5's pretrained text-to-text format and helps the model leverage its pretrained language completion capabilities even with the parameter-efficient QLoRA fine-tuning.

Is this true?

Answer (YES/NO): NO